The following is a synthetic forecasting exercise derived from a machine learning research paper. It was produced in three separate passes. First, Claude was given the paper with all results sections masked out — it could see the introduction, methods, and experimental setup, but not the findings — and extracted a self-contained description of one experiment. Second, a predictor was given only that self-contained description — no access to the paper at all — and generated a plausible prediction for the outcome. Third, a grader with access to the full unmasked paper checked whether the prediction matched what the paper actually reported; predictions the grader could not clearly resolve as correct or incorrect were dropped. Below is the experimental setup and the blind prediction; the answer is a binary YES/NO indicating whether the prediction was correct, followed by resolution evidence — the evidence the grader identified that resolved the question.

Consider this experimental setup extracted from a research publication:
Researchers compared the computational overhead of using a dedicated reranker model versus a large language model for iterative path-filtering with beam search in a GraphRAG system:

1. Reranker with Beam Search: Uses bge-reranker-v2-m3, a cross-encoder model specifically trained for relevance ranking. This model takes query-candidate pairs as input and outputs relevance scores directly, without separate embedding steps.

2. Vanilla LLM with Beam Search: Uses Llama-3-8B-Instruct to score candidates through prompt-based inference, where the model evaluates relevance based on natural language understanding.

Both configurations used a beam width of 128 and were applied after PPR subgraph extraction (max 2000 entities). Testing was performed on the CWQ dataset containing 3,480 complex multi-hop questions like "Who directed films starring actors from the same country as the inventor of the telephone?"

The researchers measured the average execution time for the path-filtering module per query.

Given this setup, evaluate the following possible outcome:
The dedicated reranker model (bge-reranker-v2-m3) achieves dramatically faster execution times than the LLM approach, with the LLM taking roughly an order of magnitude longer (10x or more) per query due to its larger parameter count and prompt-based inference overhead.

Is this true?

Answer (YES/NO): NO